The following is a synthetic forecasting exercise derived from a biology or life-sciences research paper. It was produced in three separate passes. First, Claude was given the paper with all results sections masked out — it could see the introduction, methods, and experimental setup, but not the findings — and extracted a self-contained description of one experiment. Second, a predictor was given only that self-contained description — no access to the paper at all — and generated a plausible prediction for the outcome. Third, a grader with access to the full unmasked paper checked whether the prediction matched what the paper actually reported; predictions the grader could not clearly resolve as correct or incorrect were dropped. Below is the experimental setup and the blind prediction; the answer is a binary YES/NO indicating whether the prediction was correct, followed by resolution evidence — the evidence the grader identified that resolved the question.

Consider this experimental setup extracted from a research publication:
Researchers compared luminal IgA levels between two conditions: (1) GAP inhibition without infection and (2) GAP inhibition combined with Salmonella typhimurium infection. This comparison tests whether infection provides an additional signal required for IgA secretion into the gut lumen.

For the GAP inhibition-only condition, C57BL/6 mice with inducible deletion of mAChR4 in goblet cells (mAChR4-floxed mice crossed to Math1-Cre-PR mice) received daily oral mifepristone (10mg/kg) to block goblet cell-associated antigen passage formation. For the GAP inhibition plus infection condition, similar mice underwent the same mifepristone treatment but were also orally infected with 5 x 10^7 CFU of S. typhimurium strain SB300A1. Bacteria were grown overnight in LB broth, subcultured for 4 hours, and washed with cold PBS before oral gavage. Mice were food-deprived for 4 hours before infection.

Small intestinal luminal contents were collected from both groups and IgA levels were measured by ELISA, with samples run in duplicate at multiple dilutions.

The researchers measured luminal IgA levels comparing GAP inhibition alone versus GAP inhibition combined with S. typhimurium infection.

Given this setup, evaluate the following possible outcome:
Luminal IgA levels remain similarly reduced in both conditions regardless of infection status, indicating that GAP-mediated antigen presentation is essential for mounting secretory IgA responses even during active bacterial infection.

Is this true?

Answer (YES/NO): NO